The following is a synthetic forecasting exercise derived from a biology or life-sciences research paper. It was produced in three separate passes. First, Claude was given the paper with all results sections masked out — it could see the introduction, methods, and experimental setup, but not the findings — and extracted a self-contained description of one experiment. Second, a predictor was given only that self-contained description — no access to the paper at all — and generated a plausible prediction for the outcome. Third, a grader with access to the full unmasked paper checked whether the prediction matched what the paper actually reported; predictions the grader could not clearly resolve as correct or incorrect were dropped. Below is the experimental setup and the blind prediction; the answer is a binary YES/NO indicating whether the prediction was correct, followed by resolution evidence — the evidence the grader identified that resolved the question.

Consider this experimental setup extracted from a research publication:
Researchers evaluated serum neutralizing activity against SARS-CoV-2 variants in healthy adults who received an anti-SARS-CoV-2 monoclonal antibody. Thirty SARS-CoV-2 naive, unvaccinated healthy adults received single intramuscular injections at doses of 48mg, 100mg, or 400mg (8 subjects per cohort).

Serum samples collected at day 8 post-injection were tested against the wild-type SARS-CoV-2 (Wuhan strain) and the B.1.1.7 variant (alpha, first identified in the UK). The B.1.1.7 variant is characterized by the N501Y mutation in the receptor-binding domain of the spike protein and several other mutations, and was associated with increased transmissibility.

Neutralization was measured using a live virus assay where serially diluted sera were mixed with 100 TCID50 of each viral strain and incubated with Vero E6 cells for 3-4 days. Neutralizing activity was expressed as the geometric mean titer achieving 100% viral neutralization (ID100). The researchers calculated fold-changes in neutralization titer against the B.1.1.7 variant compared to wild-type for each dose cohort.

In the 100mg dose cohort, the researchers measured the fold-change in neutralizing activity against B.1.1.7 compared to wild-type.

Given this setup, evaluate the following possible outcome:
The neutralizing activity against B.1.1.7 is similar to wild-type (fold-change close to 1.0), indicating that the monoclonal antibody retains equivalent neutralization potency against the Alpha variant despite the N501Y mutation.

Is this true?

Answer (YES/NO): YES